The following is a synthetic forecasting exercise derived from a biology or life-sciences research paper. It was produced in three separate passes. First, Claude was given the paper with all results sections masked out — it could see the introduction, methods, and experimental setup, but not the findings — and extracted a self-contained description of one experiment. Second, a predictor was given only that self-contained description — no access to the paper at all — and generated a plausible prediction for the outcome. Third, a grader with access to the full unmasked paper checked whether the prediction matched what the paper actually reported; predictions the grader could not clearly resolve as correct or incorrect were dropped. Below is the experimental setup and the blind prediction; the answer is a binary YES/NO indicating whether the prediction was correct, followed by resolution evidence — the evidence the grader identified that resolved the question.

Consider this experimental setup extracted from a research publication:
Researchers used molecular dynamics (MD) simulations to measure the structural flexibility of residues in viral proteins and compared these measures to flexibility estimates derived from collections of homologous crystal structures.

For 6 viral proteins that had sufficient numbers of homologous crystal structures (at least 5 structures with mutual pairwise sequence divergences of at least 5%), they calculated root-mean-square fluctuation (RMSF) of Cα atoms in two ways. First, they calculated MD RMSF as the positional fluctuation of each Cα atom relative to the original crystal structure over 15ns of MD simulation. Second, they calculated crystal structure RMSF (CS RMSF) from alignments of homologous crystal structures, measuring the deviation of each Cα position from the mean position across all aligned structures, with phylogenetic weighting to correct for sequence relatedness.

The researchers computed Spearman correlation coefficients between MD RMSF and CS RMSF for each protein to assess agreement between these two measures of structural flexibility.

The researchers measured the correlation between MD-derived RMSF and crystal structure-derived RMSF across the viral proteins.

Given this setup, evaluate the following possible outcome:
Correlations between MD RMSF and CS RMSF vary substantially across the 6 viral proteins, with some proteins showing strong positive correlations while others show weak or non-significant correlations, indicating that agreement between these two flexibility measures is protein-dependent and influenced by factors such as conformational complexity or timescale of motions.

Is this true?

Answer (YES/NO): YES